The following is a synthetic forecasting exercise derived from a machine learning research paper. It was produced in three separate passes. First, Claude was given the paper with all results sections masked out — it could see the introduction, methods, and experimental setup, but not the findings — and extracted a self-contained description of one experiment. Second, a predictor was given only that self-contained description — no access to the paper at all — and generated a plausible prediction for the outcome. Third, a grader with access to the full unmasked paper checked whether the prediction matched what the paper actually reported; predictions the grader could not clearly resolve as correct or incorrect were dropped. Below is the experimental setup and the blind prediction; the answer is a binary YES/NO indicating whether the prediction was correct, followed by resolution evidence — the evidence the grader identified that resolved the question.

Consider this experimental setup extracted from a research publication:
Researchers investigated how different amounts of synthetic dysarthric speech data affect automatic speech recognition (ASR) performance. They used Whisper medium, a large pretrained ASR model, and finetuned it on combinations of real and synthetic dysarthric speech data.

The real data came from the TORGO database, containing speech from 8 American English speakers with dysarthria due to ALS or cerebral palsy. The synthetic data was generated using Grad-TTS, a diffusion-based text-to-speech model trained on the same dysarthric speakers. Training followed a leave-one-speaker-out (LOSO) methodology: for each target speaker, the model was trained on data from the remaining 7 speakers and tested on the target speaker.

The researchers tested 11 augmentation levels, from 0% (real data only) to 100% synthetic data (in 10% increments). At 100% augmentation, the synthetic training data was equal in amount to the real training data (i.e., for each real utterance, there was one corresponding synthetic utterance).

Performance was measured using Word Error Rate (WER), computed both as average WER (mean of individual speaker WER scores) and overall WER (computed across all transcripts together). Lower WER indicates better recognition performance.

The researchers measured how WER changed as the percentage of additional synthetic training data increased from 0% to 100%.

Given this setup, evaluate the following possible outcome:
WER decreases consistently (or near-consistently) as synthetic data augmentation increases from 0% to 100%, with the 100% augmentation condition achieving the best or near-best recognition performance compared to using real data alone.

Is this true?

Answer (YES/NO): NO